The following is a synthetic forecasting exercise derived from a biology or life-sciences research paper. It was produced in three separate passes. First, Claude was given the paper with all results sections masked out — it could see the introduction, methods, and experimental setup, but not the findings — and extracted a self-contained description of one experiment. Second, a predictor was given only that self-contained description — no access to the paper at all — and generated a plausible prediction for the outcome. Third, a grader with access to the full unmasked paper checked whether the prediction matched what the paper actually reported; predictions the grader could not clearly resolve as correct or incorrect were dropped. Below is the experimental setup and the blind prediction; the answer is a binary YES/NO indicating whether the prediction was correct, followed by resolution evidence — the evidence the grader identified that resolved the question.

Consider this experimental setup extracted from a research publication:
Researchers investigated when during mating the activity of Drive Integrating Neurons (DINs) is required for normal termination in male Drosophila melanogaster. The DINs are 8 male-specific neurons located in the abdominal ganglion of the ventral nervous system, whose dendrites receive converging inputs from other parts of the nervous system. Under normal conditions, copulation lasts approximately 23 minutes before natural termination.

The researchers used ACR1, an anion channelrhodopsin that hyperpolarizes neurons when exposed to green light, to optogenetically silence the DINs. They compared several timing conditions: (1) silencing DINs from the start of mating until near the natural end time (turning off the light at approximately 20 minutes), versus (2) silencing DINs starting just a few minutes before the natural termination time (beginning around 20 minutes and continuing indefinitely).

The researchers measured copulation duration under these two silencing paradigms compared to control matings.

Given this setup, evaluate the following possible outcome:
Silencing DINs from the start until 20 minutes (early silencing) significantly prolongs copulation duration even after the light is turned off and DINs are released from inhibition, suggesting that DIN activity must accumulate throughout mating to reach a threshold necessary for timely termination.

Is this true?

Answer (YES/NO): NO